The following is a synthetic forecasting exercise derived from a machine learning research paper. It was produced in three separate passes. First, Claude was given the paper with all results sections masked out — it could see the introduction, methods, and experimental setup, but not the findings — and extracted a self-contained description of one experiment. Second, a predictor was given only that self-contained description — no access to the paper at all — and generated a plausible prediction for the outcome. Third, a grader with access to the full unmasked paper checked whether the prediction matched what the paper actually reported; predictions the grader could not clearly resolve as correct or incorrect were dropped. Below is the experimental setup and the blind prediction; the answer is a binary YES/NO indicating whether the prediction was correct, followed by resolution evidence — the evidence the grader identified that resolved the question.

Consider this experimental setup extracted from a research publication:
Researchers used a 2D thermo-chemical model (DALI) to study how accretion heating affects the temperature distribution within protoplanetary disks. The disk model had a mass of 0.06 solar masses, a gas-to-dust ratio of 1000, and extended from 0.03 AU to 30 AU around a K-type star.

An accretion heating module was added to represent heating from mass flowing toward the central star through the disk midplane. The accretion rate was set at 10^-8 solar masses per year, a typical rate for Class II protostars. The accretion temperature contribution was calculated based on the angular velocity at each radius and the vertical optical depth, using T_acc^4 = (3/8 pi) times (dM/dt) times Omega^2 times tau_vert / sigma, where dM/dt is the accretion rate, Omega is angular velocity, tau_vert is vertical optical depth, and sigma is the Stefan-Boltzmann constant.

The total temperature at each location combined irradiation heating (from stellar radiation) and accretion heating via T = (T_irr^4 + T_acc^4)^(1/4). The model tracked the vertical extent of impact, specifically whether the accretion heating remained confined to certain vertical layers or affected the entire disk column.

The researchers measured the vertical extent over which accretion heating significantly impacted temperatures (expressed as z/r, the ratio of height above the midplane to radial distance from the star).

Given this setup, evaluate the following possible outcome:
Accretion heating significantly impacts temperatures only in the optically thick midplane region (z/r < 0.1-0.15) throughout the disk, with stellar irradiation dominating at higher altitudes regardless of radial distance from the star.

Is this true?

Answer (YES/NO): NO